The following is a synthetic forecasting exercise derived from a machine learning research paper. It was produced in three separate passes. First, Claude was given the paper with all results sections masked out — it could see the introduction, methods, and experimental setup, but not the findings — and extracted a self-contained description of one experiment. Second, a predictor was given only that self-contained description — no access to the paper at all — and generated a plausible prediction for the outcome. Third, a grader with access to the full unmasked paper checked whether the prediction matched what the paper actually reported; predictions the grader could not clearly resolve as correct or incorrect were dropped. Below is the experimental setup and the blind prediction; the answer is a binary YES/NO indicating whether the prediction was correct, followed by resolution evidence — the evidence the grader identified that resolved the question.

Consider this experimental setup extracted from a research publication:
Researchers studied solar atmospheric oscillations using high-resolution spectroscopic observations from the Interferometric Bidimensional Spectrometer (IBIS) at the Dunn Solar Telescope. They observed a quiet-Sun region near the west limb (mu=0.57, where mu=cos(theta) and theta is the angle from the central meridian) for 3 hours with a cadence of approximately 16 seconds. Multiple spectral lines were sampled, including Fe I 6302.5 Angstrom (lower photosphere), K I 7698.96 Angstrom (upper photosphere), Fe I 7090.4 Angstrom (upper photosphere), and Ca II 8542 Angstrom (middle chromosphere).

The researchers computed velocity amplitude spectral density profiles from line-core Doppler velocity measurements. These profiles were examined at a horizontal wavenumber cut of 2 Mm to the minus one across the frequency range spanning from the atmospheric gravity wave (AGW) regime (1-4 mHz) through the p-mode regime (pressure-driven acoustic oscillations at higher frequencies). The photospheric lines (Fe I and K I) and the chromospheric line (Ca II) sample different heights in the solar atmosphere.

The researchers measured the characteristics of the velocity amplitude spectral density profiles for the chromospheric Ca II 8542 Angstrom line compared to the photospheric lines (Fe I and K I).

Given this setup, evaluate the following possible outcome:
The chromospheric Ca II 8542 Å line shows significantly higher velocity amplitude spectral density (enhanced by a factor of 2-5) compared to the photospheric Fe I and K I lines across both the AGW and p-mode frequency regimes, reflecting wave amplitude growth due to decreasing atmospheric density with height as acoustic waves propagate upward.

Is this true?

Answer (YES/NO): NO